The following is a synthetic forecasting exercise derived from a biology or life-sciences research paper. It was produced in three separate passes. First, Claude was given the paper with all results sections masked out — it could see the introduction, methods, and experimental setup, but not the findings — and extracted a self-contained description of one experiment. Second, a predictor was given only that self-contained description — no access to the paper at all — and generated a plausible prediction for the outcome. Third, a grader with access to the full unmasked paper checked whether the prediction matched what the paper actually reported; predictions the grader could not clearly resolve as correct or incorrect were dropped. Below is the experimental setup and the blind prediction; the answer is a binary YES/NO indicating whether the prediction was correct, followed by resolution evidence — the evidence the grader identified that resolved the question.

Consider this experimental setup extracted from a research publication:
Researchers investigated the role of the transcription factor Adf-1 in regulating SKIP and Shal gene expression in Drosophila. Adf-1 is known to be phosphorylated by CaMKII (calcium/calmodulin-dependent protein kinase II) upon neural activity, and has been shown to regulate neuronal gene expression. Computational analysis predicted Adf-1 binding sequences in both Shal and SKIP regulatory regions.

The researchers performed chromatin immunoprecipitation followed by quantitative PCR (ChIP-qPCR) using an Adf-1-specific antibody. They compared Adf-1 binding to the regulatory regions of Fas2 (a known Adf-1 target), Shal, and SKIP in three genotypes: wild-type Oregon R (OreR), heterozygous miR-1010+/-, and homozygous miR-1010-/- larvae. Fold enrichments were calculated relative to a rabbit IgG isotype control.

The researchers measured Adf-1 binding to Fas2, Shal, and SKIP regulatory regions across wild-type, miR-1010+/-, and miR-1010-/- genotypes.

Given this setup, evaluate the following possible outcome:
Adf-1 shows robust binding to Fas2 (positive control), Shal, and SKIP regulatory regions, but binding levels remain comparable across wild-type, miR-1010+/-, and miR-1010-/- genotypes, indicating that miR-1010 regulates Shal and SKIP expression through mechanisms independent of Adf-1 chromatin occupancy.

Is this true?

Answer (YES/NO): NO